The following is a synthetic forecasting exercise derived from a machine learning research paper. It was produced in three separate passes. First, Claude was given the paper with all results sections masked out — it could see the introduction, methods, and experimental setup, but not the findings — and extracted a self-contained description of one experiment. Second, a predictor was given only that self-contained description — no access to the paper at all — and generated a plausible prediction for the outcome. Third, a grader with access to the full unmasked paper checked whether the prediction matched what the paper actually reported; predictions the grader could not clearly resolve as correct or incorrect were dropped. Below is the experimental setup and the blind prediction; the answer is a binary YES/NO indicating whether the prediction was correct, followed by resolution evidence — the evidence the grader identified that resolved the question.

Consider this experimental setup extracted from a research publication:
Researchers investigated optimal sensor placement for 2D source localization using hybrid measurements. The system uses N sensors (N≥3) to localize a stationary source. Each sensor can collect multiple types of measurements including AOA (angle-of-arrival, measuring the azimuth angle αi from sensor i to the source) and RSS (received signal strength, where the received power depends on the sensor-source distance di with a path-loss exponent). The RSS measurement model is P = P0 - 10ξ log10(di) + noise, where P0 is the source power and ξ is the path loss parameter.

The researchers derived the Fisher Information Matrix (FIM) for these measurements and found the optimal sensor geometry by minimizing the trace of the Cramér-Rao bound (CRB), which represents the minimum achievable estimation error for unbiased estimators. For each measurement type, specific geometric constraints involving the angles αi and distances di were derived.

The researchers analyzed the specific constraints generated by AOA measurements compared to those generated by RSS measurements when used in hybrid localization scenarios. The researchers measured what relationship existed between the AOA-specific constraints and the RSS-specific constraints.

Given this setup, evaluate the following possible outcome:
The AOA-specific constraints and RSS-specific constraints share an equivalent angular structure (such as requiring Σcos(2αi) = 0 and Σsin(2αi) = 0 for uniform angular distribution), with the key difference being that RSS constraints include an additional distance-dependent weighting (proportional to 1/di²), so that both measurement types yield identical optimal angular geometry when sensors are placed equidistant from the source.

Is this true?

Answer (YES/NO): NO